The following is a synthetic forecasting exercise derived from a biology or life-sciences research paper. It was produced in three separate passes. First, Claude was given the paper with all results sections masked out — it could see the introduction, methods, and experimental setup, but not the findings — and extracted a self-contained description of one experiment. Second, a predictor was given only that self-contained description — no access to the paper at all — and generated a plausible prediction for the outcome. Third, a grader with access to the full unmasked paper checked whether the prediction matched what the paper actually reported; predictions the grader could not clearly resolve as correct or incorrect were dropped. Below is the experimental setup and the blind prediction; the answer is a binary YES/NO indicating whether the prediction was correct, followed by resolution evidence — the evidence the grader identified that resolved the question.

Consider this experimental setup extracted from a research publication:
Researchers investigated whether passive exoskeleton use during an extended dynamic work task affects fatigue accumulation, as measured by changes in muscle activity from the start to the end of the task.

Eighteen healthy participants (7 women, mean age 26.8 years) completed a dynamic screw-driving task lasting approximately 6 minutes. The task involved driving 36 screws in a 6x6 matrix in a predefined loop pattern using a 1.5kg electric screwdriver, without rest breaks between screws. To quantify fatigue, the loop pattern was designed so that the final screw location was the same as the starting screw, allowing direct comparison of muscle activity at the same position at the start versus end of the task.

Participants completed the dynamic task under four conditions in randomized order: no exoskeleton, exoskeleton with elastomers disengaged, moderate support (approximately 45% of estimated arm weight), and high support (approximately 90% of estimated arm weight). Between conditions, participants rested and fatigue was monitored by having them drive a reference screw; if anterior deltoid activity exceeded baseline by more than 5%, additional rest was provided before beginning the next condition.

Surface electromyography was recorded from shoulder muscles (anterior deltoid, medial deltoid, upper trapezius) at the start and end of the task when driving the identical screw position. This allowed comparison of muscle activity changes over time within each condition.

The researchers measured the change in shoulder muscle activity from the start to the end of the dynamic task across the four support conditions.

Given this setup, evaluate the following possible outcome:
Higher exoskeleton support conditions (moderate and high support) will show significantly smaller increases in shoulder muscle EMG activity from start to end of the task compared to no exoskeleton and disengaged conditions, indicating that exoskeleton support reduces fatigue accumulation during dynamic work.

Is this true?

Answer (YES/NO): NO